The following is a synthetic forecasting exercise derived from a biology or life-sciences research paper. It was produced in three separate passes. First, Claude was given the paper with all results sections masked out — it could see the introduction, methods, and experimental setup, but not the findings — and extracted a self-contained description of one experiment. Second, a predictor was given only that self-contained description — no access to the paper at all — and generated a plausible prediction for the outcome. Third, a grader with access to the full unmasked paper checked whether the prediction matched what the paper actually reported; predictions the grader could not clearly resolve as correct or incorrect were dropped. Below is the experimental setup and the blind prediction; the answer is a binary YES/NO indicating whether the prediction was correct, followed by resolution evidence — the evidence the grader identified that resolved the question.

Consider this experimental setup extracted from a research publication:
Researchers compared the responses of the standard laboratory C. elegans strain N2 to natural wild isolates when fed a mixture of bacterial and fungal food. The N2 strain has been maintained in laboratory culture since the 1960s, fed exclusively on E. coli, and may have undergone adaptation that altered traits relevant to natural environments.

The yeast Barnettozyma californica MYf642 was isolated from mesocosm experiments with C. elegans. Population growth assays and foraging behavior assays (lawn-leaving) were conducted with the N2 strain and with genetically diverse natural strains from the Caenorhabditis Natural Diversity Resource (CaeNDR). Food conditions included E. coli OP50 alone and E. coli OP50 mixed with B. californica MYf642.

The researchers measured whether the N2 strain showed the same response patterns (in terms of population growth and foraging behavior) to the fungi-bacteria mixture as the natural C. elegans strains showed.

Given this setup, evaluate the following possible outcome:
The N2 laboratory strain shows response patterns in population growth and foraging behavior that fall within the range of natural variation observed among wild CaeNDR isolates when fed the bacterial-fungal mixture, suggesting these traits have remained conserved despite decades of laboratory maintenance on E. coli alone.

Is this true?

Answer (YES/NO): YES